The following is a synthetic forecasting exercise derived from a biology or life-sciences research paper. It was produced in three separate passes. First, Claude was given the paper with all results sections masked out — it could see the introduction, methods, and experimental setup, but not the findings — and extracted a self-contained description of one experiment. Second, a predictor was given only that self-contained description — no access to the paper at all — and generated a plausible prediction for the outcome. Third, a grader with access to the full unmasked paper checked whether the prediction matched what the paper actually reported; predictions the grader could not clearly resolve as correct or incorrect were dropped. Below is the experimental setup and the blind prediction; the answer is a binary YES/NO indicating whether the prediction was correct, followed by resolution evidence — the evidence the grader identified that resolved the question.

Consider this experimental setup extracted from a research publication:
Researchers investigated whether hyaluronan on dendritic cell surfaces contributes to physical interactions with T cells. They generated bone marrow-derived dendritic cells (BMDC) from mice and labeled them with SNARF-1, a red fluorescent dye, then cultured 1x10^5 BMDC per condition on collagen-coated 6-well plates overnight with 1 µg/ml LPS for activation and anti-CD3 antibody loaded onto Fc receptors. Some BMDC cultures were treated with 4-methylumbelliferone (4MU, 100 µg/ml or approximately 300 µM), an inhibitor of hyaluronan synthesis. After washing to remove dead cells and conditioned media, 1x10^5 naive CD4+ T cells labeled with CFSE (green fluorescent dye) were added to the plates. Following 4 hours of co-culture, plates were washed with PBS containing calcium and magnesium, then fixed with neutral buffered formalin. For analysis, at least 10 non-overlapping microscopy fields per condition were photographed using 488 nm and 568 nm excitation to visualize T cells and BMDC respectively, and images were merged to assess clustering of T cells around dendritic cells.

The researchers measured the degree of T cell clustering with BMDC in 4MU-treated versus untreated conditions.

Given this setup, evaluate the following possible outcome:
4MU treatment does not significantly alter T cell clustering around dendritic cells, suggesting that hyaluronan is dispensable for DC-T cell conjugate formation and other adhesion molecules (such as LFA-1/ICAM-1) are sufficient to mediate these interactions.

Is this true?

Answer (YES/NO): NO